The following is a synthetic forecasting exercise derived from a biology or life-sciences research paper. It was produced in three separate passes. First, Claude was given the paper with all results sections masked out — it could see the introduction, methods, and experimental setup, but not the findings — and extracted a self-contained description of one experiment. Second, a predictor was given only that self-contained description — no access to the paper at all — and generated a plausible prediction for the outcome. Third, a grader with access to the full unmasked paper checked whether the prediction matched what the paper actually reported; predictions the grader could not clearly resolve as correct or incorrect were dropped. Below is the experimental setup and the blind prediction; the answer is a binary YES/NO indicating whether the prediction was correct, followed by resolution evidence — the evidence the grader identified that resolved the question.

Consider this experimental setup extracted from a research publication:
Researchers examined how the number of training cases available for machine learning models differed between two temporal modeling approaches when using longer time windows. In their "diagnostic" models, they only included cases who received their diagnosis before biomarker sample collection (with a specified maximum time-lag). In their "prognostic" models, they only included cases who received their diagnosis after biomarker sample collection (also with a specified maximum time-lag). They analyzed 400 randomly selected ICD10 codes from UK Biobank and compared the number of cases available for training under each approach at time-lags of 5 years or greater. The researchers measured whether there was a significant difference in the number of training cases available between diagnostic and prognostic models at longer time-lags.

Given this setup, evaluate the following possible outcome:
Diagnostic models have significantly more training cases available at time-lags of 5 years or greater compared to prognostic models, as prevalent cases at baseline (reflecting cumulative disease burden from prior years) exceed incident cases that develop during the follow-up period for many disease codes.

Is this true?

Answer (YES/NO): NO